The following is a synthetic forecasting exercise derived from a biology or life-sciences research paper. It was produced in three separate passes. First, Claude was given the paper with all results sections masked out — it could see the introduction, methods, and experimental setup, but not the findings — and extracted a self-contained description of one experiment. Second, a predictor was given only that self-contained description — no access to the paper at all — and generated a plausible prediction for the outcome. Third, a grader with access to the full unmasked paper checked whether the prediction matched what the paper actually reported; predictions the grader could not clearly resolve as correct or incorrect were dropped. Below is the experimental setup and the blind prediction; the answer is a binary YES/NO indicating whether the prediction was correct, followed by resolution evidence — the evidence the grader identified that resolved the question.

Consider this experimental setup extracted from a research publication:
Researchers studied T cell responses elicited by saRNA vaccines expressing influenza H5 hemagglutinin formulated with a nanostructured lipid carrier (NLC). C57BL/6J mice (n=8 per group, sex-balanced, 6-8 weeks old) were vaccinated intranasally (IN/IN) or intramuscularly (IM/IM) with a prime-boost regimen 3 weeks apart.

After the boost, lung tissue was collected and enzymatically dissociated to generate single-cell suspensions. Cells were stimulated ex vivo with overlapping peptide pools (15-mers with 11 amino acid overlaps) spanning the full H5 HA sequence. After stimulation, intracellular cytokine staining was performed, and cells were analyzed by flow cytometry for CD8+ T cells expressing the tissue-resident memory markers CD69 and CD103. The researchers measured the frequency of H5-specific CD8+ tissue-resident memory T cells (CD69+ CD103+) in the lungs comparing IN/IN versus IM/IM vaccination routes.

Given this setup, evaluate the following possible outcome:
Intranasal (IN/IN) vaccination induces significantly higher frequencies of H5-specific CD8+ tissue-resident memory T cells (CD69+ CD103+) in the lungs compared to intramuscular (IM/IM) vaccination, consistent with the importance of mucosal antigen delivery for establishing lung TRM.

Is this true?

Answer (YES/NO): YES